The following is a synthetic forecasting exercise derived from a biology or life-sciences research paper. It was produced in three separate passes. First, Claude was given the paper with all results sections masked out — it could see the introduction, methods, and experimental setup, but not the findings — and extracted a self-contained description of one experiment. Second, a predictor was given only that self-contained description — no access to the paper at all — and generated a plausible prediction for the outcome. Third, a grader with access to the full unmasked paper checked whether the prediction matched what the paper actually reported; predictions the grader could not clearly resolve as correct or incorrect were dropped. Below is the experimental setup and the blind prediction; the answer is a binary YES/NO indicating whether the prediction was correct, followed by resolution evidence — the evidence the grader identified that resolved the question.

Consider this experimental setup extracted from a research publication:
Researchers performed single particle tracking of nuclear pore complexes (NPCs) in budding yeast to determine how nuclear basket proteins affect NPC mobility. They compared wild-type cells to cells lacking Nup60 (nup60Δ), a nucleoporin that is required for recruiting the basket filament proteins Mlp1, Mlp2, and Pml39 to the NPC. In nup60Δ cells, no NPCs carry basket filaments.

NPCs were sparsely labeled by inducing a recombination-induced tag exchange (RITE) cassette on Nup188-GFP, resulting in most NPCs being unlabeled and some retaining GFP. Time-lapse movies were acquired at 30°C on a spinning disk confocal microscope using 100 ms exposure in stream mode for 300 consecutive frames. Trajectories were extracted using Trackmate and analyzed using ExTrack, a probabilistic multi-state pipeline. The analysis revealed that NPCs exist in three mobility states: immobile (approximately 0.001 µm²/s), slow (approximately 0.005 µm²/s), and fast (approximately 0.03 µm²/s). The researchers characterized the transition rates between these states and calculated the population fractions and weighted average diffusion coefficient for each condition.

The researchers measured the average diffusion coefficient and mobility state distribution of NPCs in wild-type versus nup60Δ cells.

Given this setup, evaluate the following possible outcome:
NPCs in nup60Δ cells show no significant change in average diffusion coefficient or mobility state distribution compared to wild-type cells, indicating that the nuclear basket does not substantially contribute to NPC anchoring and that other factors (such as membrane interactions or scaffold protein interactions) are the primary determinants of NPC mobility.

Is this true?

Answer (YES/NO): NO